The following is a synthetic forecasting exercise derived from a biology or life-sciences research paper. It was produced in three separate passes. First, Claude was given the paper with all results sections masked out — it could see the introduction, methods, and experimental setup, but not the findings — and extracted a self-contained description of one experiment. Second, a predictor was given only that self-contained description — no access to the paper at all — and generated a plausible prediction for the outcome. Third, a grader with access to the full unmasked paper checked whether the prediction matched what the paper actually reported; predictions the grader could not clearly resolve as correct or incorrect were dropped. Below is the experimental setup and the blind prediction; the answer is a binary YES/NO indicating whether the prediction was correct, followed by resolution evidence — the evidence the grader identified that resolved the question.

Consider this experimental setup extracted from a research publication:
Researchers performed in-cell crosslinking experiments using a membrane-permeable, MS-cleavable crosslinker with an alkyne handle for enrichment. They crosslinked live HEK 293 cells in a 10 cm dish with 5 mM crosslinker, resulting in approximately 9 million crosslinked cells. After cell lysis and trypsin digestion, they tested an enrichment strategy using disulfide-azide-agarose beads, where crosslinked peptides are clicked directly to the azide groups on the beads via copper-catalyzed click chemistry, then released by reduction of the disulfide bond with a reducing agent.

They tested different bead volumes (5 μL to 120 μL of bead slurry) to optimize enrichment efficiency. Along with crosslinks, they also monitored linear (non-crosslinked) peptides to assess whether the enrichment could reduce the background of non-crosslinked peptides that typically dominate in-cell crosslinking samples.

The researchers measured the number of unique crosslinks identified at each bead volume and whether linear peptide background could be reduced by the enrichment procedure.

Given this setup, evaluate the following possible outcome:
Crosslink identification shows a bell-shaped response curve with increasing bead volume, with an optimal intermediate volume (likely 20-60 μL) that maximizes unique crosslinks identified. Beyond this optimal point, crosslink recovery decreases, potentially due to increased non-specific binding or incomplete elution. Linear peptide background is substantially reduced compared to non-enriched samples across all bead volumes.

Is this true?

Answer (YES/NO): NO